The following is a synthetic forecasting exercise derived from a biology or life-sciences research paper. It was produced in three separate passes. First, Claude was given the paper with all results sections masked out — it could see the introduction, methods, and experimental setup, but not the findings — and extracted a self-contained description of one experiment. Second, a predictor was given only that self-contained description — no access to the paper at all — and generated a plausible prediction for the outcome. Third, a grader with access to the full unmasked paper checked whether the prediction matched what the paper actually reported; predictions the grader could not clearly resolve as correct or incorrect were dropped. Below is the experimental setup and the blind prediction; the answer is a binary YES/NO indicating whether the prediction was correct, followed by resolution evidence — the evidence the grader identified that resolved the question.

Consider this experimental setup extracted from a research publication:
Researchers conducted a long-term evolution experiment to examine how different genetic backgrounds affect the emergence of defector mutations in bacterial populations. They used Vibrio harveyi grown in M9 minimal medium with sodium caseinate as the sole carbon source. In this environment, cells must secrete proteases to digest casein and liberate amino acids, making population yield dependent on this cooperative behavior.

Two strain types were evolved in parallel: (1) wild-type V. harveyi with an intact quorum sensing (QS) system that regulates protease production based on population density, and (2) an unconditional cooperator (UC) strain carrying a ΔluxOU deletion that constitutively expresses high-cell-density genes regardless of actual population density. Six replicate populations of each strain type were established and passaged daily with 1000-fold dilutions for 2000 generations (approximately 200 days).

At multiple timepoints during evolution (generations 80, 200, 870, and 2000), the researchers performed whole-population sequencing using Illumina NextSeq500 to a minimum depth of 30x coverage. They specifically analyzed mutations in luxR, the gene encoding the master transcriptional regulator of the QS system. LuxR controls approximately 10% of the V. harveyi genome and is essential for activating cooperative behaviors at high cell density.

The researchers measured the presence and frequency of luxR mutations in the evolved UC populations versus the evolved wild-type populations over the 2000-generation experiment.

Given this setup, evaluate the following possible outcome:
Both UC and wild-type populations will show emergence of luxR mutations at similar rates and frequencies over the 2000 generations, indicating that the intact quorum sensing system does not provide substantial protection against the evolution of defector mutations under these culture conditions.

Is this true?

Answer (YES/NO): NO